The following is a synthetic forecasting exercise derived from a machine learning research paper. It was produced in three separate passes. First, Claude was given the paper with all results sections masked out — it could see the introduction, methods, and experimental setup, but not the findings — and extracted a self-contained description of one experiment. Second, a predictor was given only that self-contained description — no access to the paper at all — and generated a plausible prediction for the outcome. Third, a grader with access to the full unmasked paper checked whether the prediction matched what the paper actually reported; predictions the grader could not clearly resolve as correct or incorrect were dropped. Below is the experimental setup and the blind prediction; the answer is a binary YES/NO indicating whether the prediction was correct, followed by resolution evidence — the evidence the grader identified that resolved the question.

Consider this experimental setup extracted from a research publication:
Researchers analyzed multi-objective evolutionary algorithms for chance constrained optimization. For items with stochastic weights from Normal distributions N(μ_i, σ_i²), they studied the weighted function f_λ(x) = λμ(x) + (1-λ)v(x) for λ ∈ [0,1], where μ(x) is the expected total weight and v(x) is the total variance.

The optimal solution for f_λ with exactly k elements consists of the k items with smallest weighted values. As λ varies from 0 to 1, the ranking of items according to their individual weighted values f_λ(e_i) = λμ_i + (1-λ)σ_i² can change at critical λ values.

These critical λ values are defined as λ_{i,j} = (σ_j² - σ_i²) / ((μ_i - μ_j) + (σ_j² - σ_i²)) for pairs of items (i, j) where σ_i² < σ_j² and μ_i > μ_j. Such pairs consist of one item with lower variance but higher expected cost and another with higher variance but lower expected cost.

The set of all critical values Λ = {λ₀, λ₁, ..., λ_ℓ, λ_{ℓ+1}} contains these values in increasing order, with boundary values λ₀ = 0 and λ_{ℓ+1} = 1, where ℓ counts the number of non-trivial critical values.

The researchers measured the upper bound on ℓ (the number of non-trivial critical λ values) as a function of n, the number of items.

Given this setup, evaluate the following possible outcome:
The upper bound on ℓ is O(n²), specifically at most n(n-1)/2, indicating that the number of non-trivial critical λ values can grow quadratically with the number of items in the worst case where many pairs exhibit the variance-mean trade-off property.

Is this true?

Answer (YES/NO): NO